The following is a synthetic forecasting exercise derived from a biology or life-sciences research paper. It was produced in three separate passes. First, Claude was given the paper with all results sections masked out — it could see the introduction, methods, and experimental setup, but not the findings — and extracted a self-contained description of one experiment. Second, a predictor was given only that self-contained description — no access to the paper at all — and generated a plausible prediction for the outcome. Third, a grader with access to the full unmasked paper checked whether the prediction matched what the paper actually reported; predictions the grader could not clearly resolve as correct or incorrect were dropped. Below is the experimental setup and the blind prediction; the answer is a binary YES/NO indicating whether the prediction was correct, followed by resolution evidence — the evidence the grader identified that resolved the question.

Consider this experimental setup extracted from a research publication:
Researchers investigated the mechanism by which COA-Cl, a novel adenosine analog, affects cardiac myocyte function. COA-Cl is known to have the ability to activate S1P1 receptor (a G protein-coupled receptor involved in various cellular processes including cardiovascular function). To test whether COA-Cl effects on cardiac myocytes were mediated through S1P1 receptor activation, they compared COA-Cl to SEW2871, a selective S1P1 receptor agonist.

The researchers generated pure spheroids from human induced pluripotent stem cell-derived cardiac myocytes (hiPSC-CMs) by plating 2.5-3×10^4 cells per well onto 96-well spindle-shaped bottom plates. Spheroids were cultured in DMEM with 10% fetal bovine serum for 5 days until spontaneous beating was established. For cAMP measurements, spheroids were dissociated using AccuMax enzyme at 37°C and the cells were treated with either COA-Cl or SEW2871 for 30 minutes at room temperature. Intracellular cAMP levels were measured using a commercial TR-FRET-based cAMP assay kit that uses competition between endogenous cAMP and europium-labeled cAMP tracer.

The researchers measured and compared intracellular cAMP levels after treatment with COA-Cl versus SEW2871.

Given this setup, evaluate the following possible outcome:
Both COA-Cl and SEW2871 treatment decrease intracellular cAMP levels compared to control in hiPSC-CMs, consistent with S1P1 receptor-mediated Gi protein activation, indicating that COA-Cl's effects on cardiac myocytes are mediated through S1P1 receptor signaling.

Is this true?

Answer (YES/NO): NO